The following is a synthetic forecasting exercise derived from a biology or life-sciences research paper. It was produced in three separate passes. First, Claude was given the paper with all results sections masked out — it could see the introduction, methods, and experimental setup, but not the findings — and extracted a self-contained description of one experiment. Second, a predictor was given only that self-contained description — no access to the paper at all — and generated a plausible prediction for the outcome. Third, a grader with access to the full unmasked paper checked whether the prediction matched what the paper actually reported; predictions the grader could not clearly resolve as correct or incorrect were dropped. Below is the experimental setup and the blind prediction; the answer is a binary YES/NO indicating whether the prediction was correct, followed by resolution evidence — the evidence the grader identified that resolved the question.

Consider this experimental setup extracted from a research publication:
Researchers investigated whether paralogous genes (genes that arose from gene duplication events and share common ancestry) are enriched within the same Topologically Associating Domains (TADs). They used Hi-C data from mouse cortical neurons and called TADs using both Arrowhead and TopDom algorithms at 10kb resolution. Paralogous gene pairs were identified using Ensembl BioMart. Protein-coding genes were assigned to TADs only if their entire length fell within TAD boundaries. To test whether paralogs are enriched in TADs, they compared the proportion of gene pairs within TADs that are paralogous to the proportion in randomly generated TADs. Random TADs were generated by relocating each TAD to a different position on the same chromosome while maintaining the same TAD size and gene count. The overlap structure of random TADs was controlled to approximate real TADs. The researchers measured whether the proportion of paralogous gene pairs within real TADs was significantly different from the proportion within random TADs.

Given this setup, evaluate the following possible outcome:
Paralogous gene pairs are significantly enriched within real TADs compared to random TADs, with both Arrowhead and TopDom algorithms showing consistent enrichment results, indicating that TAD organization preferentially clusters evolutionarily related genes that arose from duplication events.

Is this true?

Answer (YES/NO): YES